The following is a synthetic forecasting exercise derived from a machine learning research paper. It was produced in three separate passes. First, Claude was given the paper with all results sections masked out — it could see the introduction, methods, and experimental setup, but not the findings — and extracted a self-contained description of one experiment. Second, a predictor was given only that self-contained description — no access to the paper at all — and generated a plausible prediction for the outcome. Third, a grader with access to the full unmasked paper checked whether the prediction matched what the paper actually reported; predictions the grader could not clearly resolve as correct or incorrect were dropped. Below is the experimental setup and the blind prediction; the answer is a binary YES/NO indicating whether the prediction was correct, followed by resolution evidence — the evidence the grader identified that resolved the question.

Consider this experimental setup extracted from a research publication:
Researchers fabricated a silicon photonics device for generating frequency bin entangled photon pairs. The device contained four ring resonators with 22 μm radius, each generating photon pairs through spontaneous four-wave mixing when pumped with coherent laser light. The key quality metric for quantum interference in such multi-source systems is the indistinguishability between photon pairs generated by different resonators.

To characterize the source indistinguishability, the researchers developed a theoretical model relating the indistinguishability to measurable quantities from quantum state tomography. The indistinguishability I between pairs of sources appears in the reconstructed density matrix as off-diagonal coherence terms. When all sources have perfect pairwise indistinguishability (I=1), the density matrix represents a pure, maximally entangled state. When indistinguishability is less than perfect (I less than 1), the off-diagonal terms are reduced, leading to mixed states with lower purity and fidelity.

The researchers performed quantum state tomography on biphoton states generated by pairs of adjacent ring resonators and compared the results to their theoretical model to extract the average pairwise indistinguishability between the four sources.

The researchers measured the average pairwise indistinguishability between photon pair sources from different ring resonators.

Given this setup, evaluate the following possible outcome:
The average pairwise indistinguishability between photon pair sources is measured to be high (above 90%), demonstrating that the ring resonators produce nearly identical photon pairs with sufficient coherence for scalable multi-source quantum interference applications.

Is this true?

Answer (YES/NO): NO